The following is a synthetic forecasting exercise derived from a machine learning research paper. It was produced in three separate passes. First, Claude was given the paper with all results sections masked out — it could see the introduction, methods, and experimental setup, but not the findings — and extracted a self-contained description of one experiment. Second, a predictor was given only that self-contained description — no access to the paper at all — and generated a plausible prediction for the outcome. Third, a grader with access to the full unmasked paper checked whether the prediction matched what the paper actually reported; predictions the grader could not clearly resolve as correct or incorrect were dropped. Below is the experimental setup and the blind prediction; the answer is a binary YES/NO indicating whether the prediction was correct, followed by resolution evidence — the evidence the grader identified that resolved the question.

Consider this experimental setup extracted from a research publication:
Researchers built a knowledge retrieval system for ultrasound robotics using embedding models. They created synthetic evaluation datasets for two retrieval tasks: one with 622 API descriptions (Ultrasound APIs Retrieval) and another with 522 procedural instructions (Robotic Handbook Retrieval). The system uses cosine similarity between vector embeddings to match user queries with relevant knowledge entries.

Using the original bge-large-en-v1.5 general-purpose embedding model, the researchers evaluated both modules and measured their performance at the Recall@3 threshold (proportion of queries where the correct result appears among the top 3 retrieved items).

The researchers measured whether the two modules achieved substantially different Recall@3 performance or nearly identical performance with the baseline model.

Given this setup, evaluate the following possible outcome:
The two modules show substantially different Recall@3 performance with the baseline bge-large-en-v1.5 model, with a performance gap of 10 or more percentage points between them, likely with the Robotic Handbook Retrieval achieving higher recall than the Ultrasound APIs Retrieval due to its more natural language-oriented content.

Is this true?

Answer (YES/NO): NO